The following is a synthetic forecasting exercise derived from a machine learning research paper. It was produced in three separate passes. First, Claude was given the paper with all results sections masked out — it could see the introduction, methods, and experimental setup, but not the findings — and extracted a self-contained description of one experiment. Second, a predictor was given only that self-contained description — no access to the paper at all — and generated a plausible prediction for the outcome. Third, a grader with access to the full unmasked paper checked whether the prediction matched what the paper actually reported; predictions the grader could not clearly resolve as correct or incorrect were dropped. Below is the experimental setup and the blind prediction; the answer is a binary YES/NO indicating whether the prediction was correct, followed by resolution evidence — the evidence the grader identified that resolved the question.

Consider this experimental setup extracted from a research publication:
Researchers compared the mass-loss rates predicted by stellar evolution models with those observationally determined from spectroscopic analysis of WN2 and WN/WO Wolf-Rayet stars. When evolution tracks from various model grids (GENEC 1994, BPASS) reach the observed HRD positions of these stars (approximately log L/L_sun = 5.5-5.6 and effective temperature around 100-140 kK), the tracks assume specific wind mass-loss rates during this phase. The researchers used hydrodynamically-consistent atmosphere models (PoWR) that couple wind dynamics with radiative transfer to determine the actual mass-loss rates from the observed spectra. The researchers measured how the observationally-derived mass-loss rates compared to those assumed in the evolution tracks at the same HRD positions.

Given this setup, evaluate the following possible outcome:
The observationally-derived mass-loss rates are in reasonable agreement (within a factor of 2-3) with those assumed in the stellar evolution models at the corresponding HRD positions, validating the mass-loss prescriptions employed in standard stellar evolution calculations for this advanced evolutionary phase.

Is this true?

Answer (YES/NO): NO